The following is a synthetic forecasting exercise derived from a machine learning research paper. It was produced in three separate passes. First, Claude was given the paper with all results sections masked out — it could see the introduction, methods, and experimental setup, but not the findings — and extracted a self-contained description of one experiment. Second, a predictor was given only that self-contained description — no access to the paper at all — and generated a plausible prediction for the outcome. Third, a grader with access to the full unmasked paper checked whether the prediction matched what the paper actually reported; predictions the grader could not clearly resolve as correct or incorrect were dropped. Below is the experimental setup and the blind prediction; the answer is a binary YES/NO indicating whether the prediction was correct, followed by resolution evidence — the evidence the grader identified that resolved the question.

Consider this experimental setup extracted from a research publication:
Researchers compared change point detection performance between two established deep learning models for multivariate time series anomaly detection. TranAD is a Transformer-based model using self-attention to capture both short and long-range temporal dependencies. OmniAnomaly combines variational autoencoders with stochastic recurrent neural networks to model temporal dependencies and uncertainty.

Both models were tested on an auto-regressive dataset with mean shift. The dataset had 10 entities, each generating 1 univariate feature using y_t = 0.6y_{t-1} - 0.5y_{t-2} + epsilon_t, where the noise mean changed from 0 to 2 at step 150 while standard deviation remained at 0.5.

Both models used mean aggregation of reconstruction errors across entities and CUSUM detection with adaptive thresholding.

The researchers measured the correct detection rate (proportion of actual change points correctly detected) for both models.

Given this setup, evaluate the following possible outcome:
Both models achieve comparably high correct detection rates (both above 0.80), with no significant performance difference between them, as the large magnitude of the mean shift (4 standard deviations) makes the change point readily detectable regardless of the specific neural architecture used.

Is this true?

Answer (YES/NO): YES